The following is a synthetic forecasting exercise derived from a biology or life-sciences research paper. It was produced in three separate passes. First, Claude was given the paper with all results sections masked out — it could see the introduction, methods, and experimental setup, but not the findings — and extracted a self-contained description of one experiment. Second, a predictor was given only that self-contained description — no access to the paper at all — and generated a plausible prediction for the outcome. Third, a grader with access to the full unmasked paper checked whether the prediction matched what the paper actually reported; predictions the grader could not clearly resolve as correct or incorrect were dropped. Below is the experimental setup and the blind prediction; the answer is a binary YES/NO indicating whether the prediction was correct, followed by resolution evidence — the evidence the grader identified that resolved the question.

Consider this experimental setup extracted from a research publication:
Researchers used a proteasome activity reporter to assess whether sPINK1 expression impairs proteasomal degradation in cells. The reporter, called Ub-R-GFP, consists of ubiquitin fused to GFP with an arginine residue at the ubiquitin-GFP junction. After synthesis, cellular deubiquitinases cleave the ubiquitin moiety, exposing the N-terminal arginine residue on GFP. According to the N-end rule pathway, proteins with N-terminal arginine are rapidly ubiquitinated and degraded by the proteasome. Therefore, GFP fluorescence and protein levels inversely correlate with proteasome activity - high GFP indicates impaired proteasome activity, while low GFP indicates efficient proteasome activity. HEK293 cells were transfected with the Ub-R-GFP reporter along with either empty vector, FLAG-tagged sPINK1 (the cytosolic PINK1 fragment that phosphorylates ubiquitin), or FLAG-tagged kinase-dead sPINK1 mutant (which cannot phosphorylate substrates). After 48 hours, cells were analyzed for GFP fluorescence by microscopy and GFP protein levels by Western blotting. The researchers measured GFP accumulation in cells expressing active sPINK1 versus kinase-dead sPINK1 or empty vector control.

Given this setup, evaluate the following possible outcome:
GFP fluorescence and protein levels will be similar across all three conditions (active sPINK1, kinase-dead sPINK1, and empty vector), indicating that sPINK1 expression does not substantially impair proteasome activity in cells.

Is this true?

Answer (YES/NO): NO